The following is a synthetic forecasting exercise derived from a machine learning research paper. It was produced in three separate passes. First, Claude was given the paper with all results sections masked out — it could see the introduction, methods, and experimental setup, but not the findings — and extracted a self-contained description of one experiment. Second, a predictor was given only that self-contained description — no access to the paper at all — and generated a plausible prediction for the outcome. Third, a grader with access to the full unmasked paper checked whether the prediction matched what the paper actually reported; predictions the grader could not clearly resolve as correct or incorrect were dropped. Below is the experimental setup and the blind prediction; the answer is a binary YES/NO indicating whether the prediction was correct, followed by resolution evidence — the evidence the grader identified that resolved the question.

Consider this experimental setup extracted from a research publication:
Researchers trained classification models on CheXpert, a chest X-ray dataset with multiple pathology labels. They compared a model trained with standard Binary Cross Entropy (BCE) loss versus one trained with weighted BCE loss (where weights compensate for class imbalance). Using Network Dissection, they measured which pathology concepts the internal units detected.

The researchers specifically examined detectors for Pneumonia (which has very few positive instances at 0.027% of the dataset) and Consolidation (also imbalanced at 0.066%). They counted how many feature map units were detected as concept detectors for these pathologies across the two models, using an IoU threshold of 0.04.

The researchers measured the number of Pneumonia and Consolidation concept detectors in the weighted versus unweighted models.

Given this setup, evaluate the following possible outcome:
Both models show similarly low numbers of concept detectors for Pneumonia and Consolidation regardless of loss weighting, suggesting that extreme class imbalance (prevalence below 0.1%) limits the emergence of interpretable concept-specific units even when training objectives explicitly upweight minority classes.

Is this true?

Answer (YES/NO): NO